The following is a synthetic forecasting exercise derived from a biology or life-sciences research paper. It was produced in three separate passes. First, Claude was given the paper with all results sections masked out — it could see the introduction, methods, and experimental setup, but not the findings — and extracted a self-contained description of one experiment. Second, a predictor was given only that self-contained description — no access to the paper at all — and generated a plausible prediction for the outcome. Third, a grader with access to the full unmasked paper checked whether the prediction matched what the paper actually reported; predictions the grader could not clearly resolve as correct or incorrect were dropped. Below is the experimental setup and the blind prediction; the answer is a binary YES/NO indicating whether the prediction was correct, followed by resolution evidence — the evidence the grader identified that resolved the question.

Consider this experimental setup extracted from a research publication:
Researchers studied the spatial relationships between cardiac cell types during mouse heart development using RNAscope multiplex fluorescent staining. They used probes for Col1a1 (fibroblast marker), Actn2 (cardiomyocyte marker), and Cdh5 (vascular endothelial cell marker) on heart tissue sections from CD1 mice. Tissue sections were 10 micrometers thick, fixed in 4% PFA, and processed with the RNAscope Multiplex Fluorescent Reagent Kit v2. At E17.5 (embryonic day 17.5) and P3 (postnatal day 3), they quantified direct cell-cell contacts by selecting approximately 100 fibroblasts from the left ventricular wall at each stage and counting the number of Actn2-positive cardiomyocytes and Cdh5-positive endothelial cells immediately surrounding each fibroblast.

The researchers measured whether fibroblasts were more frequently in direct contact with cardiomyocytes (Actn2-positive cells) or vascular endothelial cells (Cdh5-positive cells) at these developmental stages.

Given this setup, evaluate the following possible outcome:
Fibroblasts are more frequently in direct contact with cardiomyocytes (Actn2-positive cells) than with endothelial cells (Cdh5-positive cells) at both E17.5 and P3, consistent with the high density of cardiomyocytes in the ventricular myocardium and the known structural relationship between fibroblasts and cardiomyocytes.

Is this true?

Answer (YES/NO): YES